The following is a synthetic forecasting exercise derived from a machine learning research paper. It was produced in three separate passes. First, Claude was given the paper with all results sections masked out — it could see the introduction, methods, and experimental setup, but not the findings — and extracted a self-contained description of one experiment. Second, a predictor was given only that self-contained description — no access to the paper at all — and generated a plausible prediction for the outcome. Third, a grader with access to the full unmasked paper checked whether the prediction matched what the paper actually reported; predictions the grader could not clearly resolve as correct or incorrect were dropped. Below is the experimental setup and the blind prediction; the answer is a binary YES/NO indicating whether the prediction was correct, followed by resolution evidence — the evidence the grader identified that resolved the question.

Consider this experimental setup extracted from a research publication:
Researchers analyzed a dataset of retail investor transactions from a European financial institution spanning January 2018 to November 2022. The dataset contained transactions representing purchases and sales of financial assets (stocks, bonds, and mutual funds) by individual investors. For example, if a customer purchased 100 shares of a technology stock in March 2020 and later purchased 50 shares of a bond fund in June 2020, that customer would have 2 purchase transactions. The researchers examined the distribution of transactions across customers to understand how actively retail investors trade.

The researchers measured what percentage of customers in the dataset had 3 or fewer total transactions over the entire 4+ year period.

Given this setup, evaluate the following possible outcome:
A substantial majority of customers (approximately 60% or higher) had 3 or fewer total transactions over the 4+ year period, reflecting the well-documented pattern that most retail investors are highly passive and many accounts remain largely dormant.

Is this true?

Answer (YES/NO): NO